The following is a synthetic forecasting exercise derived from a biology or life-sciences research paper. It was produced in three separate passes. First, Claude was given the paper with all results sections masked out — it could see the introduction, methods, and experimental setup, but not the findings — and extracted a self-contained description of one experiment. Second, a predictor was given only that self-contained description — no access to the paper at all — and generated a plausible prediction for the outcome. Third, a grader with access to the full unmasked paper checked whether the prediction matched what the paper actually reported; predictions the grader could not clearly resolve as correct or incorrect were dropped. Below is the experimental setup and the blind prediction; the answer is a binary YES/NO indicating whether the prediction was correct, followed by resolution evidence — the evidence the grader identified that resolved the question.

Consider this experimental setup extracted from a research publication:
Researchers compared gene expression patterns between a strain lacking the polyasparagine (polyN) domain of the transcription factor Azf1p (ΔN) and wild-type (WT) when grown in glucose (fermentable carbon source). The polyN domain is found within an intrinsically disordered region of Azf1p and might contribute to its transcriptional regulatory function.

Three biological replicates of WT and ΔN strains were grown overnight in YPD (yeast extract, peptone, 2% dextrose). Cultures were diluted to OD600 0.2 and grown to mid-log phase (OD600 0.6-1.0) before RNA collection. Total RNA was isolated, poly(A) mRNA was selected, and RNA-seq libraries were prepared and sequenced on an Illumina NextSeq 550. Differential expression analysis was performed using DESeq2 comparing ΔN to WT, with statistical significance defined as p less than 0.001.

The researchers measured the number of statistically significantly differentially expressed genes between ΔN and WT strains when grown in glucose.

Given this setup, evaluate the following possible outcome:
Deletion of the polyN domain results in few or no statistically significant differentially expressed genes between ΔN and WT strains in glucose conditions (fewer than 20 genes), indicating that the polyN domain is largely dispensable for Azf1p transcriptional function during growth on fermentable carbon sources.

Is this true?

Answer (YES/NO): YES